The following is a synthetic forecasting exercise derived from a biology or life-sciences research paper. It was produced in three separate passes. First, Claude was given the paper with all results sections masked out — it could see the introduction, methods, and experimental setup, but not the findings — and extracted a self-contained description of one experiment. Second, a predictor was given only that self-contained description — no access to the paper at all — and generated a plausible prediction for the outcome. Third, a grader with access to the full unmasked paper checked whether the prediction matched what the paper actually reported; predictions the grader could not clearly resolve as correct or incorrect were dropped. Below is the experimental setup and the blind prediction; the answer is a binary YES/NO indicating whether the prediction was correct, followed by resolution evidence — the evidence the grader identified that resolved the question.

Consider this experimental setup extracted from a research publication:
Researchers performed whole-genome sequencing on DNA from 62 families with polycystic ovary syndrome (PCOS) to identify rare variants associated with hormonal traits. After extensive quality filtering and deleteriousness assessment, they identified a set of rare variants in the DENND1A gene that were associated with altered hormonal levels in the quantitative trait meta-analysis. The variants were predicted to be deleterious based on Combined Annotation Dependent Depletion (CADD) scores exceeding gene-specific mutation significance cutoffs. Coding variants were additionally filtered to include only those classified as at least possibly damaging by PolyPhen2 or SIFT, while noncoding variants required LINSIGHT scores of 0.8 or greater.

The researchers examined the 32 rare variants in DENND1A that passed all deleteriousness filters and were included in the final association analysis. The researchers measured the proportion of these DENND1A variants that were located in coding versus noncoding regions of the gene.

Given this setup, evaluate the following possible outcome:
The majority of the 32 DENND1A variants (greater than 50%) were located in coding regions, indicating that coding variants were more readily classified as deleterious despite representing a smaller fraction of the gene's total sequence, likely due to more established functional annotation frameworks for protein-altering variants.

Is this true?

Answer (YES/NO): NO